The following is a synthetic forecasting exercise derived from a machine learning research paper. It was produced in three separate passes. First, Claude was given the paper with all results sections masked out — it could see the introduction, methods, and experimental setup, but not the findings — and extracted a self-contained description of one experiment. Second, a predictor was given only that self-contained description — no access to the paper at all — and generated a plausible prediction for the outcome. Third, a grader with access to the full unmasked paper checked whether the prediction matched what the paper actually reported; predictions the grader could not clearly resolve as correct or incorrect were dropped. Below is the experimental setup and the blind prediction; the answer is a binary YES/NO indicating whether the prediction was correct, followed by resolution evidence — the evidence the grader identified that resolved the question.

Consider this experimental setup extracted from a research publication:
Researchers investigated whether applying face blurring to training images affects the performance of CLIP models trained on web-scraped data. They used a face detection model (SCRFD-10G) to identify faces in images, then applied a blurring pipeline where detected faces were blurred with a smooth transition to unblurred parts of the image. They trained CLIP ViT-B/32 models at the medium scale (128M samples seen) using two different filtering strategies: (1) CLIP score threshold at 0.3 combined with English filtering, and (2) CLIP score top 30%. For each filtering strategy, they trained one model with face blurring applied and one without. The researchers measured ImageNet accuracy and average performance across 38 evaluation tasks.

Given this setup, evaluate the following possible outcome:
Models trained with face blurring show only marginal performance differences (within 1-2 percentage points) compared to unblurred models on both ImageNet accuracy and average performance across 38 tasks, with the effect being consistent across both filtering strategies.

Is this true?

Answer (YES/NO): YES